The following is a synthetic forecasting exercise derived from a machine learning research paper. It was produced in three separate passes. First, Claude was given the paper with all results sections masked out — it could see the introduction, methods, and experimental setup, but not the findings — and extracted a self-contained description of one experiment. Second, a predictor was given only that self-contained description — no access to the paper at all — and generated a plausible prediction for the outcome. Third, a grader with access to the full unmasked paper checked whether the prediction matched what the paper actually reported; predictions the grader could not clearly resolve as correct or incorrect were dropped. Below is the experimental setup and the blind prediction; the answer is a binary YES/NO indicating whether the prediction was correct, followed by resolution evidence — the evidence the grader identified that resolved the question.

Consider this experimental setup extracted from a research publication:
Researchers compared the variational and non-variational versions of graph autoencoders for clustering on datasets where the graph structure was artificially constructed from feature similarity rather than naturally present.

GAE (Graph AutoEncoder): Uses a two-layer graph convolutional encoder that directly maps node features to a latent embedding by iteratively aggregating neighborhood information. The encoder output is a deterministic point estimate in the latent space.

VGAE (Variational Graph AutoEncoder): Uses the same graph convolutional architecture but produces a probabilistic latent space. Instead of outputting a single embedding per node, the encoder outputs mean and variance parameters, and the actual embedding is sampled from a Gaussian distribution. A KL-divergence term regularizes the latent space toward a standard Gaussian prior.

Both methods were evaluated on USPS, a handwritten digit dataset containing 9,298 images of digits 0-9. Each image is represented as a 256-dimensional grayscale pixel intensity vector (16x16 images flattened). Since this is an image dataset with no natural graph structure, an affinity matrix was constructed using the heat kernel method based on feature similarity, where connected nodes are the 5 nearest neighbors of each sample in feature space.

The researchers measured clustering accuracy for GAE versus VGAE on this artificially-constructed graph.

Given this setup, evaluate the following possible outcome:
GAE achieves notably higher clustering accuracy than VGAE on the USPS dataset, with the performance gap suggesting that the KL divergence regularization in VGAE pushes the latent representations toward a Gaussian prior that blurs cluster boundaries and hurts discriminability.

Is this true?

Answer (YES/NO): YES